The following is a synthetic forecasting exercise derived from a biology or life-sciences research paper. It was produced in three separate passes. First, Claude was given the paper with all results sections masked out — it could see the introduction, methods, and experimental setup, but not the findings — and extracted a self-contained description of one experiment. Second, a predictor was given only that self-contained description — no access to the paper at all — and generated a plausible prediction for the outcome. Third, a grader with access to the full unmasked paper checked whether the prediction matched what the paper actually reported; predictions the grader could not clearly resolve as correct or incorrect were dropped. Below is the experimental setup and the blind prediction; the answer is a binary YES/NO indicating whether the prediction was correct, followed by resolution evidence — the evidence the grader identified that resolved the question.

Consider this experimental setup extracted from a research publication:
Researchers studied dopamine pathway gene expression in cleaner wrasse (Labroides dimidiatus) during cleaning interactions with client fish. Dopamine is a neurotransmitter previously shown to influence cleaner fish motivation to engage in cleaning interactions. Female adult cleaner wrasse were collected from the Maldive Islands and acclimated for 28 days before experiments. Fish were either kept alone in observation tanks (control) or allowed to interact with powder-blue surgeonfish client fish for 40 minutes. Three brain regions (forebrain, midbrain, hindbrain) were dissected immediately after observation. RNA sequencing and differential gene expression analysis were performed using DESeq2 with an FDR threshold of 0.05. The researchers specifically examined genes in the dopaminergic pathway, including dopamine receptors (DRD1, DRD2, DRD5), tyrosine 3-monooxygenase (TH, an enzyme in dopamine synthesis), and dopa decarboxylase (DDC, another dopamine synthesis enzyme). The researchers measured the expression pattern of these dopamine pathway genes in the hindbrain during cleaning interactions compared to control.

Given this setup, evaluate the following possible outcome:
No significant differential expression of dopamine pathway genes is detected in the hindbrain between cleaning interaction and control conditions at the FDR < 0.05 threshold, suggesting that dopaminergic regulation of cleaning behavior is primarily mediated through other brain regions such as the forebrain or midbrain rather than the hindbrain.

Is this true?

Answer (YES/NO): NO